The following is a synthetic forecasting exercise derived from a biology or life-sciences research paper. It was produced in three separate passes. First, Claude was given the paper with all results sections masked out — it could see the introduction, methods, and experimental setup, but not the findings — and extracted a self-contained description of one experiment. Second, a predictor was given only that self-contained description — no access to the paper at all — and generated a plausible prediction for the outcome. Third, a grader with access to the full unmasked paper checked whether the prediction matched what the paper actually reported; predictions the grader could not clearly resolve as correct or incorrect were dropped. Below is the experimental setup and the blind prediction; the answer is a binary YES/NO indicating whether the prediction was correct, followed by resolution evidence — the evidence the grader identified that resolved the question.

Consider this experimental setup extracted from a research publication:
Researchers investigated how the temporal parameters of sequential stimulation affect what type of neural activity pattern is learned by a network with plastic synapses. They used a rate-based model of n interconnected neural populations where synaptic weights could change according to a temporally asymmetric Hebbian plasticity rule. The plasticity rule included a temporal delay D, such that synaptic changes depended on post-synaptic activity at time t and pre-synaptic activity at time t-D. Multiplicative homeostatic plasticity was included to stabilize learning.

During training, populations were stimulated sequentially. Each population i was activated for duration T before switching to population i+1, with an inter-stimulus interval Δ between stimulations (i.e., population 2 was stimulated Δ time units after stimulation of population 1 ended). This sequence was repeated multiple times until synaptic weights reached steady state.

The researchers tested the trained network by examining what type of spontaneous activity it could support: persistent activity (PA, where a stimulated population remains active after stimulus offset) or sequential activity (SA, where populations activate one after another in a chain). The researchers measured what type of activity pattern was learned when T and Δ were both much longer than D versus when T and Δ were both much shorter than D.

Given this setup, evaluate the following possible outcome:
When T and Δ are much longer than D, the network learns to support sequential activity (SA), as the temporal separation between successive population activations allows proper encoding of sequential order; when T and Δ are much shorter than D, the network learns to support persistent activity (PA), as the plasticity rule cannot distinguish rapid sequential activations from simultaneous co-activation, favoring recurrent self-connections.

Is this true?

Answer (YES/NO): NO